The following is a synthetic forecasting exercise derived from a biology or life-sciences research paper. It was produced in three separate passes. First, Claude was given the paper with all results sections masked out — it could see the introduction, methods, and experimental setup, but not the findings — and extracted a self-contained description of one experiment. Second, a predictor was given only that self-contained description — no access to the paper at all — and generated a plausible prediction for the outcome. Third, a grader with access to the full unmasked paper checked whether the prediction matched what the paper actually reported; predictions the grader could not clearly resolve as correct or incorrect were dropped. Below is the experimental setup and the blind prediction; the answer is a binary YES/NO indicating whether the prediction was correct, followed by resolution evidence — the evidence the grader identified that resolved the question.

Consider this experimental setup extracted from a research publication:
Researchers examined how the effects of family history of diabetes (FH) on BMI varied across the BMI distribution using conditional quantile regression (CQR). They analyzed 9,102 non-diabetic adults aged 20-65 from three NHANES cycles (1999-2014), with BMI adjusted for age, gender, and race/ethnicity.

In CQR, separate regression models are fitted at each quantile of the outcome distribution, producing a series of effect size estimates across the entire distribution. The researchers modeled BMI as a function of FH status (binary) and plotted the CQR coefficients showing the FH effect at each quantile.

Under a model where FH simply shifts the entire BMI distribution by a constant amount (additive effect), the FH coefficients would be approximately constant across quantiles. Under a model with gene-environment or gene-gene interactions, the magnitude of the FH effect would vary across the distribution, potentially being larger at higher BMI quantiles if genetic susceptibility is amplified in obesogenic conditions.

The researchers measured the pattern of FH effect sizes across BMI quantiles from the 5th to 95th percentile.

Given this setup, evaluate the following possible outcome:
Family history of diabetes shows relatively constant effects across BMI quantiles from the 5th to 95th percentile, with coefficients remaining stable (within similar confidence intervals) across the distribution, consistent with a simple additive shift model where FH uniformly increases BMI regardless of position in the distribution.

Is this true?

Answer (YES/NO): NO